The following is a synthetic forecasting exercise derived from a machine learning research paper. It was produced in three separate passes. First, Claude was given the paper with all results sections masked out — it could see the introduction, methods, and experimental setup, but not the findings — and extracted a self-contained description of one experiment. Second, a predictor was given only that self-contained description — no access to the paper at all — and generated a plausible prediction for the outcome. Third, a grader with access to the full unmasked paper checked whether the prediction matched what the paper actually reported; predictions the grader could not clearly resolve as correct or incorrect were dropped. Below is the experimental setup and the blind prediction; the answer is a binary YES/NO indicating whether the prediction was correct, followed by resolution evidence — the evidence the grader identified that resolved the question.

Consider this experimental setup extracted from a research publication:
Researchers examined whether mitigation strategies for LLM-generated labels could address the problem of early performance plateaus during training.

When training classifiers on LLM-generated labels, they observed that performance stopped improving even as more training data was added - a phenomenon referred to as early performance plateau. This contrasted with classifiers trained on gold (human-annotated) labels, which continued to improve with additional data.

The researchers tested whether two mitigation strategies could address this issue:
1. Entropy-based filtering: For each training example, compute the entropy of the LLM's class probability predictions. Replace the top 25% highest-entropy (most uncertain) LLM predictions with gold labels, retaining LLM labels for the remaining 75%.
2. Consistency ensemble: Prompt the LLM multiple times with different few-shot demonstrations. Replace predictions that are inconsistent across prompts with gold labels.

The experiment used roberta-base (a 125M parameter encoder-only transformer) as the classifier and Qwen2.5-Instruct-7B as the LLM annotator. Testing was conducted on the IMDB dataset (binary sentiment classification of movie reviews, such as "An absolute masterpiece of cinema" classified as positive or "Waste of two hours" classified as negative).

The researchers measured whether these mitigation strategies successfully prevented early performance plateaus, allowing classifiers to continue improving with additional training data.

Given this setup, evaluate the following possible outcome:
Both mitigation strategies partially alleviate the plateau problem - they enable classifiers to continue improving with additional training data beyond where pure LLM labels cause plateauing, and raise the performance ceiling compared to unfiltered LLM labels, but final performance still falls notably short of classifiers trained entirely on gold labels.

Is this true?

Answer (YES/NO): NO